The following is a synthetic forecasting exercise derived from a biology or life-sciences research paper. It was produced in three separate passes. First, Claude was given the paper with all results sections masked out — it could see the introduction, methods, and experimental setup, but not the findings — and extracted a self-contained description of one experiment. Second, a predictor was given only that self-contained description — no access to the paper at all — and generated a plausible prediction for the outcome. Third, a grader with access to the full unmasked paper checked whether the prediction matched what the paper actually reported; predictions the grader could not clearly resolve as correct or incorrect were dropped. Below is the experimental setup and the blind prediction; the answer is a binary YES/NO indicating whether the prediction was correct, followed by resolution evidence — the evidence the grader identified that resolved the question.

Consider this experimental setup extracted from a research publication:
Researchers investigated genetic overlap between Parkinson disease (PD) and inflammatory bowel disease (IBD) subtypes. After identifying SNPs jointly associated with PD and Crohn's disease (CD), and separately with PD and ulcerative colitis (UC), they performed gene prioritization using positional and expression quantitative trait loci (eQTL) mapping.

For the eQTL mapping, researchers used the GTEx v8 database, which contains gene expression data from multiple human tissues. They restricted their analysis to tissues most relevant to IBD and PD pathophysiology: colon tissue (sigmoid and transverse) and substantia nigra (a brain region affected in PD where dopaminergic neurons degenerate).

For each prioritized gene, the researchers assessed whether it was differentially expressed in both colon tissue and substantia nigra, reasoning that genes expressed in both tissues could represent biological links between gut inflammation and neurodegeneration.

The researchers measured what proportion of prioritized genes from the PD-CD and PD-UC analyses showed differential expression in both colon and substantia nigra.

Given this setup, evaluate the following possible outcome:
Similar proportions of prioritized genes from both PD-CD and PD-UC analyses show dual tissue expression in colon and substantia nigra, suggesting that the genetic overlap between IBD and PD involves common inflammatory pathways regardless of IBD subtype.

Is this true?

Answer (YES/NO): YES